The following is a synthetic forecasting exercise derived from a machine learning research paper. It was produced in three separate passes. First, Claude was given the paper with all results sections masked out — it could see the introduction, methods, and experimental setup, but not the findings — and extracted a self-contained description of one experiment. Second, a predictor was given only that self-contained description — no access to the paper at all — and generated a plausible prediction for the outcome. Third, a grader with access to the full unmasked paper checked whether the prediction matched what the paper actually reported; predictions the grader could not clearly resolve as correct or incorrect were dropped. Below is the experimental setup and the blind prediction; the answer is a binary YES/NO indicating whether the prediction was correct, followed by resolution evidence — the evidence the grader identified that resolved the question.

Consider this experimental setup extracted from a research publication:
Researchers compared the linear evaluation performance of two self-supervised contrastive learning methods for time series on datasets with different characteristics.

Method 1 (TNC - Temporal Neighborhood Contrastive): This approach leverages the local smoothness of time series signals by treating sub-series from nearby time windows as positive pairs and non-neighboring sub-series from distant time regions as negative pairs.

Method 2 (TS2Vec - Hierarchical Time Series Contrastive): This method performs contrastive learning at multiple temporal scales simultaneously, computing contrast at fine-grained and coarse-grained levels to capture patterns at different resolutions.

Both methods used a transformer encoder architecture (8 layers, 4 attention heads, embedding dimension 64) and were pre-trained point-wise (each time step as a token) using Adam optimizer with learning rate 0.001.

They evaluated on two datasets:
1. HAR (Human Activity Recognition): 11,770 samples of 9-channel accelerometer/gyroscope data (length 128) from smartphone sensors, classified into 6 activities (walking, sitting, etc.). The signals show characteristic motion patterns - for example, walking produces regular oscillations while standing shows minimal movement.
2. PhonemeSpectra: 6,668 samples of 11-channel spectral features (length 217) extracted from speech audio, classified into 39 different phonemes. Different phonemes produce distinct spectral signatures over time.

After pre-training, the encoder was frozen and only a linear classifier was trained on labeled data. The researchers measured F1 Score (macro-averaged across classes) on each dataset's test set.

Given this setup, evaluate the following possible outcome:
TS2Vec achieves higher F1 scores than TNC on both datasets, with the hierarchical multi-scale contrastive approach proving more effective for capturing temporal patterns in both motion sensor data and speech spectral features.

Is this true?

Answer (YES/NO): NO